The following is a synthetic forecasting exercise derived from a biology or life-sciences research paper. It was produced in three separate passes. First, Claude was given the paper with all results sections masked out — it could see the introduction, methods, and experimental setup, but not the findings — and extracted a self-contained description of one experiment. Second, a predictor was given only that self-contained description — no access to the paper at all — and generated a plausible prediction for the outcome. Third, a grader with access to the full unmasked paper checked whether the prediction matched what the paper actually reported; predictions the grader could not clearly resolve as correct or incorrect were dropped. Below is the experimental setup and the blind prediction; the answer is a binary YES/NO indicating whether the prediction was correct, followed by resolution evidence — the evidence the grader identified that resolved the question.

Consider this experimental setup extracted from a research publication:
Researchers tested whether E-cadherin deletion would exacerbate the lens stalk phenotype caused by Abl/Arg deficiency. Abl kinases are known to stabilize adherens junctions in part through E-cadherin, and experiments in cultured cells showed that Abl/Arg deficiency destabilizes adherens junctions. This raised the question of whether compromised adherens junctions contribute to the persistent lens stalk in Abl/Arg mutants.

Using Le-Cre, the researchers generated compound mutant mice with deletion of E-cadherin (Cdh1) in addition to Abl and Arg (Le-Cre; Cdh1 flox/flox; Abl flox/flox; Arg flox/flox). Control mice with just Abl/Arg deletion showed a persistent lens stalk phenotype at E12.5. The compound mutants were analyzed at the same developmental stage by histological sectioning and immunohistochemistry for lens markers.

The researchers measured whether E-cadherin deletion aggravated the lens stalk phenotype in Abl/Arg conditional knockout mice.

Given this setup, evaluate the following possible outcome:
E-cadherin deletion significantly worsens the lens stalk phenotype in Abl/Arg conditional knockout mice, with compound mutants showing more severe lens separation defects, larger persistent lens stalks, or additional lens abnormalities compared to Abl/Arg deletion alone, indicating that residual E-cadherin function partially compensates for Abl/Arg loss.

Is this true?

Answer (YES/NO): NO